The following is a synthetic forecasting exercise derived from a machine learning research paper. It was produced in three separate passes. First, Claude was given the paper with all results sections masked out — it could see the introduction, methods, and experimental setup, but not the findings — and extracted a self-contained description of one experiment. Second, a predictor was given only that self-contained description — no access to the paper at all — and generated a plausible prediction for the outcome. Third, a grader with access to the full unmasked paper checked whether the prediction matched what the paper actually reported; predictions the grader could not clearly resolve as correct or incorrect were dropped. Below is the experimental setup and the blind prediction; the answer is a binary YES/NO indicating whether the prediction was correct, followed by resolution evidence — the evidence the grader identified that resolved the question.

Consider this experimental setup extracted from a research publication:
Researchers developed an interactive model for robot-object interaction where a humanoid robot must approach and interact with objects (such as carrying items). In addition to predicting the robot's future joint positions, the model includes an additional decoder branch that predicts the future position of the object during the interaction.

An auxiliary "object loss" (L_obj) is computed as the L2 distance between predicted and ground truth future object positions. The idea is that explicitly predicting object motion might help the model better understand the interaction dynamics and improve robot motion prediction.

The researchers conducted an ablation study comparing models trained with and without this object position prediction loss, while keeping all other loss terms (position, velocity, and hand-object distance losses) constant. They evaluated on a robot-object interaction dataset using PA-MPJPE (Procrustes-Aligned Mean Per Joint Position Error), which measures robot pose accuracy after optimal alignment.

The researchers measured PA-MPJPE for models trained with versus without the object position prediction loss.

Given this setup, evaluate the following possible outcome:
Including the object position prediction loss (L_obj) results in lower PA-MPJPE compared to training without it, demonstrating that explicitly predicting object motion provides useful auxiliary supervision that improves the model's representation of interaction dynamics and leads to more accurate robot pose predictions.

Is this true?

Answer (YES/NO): YES